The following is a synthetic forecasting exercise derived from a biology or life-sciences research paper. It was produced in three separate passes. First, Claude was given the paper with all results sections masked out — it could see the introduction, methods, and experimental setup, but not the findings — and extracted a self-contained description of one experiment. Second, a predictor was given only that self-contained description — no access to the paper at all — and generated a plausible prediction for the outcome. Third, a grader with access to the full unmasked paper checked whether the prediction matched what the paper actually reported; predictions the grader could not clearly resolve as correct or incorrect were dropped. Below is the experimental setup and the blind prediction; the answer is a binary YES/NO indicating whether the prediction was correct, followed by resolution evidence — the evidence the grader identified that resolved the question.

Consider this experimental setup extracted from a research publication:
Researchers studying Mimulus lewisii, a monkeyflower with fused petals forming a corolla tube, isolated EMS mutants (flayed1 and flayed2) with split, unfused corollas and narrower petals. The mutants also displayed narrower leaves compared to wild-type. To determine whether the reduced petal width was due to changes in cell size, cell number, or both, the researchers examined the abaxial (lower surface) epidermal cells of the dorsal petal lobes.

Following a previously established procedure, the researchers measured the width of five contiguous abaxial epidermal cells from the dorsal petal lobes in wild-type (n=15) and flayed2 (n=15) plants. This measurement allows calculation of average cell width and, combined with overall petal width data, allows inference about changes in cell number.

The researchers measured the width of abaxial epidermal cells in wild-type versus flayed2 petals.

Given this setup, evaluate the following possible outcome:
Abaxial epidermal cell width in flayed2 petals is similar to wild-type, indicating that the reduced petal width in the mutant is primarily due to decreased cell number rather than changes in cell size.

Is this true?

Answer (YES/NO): YES